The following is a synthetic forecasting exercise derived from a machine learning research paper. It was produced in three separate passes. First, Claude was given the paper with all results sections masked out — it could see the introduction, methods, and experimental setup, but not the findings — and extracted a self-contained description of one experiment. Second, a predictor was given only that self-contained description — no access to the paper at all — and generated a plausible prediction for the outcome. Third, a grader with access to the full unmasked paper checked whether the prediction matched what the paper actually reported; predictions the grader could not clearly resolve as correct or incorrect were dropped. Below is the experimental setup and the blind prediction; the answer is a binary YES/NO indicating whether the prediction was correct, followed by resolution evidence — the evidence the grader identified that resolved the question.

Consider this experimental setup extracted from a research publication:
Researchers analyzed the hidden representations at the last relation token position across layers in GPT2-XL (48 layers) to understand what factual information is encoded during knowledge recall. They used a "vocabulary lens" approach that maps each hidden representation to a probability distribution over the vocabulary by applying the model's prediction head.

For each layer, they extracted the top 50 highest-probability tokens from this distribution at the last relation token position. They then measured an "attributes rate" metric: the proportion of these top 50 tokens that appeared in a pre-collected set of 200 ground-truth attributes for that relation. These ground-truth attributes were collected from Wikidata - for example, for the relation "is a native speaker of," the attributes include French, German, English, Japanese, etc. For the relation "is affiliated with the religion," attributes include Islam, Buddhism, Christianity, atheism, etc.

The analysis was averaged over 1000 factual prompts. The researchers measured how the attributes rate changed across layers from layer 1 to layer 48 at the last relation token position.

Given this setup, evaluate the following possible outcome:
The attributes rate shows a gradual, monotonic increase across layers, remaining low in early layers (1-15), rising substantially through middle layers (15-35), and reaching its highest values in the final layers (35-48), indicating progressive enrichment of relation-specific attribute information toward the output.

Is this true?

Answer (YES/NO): NO